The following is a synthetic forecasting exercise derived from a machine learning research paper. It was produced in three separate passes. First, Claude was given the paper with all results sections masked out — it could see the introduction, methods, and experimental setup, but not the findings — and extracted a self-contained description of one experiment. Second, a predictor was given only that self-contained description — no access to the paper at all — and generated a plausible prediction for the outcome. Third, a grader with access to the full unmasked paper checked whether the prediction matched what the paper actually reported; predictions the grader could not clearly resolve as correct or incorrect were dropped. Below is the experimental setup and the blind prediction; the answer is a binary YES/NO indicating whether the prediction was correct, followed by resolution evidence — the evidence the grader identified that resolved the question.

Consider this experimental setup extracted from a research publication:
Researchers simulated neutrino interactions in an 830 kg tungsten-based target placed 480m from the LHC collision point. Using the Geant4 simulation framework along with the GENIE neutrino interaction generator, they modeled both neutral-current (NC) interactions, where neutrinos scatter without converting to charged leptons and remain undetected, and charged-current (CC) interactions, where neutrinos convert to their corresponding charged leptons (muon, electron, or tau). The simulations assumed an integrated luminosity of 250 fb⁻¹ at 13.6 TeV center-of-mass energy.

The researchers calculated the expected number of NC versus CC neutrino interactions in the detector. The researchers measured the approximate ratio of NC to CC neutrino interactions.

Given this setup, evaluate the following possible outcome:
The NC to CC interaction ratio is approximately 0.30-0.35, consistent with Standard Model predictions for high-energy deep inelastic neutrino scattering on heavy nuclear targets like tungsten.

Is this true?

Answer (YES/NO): YES